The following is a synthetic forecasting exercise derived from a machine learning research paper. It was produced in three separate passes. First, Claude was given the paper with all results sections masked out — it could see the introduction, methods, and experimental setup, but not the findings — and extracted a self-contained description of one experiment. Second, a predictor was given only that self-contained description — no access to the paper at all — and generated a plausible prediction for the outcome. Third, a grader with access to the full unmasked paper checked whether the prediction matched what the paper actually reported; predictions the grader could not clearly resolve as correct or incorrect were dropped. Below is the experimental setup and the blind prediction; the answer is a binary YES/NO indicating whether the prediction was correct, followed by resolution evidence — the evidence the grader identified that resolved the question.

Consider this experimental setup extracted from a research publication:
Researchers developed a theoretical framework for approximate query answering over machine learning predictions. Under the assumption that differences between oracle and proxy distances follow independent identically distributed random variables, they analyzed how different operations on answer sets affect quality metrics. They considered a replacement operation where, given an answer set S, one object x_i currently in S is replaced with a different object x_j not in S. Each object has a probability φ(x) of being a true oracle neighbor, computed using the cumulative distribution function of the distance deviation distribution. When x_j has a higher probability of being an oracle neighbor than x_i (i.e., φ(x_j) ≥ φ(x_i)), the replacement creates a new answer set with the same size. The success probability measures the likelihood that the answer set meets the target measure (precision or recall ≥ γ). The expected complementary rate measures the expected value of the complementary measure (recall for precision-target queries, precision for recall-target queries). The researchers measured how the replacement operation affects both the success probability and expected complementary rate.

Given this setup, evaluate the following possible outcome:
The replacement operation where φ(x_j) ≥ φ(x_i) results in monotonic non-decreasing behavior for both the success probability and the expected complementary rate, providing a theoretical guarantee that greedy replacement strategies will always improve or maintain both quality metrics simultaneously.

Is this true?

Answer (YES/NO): YES